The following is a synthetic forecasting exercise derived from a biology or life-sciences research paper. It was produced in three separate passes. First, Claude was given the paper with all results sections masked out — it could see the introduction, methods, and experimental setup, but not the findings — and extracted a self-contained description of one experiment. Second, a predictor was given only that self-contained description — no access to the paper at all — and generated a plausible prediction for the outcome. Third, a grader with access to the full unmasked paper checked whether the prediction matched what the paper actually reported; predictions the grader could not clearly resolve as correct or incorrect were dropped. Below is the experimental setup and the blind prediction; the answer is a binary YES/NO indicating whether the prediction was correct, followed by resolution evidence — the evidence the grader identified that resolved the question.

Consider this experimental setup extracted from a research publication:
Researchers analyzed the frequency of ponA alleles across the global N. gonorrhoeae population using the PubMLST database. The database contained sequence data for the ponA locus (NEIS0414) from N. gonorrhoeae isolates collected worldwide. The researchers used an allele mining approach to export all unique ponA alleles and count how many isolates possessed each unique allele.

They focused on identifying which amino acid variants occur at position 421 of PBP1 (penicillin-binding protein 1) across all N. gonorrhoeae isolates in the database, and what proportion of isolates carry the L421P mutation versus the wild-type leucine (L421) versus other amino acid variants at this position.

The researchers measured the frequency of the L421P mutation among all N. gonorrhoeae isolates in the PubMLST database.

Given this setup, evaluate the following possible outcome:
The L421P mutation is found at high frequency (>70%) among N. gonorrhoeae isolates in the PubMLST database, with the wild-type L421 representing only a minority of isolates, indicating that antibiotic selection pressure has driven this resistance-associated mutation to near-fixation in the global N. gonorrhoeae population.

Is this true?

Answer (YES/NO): NO